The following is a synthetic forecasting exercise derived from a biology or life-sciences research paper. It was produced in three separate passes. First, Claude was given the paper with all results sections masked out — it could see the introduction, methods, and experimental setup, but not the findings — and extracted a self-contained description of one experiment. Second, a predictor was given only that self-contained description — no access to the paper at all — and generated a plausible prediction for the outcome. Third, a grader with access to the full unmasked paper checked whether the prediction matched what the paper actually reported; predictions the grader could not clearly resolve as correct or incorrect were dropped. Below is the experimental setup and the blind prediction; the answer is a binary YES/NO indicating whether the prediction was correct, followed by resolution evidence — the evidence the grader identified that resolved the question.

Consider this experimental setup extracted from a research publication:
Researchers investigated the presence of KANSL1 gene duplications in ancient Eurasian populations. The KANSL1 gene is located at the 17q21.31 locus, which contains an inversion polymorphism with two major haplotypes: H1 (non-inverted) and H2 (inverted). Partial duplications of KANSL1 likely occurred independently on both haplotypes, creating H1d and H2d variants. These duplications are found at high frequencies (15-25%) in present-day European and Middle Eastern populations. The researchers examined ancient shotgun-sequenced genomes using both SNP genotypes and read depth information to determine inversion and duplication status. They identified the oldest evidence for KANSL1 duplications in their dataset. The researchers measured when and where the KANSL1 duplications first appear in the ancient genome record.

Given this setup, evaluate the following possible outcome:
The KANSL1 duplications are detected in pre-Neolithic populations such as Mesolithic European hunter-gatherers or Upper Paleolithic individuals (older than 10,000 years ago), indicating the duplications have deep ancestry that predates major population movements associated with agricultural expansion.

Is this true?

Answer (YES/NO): NO